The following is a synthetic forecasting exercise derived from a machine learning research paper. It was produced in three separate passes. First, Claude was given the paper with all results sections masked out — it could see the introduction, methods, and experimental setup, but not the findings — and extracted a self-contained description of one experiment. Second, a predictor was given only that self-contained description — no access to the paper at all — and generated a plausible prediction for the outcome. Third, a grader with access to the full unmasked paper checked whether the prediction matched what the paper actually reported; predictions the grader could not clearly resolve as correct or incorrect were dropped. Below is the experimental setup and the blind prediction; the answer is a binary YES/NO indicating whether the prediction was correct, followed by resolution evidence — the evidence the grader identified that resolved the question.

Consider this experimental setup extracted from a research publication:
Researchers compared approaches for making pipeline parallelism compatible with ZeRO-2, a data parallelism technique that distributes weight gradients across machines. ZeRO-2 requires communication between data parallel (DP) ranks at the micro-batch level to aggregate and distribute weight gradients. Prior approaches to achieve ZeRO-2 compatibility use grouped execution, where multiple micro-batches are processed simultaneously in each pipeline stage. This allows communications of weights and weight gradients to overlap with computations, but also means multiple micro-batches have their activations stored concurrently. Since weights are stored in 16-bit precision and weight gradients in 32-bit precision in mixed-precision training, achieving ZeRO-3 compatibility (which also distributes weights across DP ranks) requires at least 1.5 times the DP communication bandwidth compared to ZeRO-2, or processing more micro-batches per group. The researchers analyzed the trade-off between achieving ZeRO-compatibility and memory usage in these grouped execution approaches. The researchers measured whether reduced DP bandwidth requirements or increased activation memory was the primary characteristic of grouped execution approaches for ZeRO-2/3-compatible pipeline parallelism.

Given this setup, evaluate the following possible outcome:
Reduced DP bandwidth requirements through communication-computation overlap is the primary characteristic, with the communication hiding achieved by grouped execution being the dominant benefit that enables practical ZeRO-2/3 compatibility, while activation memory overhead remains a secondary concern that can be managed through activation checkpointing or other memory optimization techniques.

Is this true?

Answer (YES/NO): NO